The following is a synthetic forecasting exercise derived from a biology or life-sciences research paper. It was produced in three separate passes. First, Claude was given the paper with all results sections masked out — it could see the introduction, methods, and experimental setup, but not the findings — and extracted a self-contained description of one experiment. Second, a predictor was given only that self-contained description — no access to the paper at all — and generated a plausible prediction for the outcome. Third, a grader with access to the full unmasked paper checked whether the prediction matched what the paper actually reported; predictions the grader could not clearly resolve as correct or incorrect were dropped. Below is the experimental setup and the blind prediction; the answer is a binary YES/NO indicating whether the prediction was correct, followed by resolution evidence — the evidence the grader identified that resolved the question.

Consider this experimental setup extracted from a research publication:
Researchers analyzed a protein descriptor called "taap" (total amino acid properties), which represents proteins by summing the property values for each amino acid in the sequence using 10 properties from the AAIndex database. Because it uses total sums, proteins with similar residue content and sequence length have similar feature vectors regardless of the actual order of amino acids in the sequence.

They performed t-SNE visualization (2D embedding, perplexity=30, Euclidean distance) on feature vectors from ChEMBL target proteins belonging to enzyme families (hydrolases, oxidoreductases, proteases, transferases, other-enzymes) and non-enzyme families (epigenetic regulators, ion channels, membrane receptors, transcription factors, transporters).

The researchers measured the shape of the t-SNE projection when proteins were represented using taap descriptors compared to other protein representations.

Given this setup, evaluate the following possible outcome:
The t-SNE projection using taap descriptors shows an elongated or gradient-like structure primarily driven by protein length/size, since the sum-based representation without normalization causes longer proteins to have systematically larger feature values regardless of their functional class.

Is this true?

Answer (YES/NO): NO